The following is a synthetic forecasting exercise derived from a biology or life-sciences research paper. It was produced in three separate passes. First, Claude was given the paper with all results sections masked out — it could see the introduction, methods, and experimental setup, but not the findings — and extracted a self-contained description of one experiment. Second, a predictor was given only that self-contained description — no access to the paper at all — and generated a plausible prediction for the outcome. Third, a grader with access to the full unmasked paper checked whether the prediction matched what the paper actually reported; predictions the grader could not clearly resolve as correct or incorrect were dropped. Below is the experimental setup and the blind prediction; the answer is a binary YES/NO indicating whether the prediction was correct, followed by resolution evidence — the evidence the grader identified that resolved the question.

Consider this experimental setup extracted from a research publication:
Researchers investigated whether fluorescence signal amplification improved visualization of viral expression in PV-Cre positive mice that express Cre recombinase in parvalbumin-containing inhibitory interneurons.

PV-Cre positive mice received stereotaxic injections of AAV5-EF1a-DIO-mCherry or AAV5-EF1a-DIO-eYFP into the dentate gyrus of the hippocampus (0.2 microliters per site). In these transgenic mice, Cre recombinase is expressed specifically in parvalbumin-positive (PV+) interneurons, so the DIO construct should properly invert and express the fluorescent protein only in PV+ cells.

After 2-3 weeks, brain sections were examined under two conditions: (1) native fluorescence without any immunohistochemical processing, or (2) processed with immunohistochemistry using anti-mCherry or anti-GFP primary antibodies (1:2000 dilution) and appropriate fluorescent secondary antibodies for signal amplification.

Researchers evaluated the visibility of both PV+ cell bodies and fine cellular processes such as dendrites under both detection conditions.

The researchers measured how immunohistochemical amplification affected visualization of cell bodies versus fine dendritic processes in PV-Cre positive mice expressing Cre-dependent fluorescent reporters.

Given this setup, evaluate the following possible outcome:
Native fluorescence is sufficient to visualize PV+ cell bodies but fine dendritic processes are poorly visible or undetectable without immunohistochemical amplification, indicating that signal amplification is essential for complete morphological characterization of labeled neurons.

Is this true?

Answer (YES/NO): NO